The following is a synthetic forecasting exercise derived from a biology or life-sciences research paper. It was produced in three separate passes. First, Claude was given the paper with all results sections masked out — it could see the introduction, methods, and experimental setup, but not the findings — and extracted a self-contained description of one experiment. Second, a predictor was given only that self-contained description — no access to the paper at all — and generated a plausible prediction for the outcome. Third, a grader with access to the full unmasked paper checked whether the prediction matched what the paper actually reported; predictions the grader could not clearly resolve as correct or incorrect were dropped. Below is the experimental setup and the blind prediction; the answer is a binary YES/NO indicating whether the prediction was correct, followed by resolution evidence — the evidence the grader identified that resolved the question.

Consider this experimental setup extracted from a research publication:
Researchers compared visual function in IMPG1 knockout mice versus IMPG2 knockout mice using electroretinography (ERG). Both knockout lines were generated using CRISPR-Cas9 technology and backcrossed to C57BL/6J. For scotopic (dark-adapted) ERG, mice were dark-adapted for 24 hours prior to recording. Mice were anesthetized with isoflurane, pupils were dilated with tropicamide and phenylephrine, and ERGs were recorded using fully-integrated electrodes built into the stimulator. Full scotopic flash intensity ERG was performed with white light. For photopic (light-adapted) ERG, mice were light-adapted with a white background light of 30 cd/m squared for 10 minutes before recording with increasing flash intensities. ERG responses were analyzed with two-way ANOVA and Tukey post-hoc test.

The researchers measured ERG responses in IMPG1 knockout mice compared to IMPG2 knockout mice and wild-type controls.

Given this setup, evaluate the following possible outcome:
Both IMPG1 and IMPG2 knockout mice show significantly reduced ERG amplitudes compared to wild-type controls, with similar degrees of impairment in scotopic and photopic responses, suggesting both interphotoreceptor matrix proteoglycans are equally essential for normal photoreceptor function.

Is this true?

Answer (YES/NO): NO